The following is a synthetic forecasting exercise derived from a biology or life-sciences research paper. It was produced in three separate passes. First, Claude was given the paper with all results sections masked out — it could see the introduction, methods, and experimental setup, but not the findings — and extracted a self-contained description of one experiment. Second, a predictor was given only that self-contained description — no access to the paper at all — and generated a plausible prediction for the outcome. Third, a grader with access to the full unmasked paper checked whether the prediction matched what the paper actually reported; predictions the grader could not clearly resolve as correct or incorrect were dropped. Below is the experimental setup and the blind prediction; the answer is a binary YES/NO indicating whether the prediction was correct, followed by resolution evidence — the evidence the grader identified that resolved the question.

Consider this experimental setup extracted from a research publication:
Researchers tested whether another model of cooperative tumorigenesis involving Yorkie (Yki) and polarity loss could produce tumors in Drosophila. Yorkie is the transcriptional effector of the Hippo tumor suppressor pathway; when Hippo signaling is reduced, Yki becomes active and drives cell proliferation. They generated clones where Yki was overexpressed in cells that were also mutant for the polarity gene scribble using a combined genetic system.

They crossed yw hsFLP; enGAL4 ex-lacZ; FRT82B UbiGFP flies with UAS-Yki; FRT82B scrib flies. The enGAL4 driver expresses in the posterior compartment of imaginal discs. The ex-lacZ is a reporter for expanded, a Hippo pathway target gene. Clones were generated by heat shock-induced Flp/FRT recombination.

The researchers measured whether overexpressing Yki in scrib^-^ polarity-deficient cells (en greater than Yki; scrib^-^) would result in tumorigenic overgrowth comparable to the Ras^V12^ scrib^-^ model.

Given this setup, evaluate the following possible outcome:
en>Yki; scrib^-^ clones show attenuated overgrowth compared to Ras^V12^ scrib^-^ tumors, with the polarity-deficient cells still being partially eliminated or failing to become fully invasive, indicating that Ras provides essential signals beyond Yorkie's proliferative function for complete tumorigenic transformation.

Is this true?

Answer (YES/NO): NO